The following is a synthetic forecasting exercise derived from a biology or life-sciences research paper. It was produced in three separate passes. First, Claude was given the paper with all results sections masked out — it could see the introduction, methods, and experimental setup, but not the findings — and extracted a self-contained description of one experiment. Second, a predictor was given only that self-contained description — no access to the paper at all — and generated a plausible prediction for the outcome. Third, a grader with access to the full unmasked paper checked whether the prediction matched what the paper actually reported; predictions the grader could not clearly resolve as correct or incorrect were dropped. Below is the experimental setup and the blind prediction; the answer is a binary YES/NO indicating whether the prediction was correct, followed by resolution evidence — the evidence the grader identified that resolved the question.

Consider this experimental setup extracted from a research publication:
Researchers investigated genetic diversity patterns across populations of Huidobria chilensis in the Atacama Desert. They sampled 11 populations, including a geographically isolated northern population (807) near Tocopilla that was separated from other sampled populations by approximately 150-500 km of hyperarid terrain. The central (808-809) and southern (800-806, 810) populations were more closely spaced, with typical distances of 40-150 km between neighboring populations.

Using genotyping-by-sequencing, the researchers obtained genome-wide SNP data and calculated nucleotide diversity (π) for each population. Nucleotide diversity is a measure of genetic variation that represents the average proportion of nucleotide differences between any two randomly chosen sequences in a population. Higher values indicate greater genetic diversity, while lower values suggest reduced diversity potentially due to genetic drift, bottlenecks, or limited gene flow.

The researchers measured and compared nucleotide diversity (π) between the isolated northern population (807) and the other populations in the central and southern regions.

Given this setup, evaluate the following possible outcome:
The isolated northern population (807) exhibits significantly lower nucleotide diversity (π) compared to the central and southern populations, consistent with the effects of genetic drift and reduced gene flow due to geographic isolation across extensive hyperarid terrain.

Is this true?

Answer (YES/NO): YES